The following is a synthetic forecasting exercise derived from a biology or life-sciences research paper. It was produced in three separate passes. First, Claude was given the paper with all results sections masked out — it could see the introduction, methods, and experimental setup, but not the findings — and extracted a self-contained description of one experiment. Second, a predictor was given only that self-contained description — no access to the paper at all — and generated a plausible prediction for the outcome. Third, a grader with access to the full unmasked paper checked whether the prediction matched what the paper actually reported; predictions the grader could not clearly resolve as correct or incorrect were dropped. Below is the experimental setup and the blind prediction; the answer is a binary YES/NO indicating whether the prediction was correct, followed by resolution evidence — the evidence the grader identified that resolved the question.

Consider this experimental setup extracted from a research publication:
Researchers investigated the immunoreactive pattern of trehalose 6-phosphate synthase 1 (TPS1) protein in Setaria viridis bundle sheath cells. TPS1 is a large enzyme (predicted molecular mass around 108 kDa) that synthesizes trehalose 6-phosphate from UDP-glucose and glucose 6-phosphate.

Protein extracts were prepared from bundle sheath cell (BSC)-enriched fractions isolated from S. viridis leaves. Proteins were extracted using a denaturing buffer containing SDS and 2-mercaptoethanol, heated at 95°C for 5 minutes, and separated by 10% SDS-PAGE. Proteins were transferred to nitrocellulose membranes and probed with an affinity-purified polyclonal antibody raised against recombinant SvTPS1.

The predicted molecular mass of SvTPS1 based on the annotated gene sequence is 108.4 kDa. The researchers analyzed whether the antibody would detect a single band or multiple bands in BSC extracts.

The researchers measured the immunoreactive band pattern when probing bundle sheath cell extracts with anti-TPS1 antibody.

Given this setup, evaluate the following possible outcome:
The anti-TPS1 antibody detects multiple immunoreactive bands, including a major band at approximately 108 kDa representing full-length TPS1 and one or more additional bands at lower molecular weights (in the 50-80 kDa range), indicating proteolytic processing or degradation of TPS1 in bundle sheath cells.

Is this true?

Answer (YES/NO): NO